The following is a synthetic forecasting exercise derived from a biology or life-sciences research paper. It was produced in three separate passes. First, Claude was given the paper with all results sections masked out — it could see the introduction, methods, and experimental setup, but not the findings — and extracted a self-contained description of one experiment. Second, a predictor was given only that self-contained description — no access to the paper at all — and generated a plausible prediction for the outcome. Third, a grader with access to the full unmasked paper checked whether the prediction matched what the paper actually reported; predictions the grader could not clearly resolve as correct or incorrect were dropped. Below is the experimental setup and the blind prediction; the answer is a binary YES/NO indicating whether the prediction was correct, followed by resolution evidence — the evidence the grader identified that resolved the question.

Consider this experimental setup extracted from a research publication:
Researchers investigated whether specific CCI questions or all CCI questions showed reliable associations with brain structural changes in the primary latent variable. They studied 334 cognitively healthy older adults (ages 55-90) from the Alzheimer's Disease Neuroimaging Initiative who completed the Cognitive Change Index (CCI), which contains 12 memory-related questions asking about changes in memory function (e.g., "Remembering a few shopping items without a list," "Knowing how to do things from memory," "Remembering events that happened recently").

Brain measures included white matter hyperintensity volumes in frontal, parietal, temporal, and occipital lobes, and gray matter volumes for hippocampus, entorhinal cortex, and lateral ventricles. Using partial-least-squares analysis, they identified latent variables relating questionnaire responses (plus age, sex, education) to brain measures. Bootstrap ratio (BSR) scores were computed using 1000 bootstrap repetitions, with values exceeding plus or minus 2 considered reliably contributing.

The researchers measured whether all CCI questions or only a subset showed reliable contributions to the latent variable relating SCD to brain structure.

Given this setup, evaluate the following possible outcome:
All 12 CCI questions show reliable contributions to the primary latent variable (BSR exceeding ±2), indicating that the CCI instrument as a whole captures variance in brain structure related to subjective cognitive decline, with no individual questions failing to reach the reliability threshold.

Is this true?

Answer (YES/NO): NO